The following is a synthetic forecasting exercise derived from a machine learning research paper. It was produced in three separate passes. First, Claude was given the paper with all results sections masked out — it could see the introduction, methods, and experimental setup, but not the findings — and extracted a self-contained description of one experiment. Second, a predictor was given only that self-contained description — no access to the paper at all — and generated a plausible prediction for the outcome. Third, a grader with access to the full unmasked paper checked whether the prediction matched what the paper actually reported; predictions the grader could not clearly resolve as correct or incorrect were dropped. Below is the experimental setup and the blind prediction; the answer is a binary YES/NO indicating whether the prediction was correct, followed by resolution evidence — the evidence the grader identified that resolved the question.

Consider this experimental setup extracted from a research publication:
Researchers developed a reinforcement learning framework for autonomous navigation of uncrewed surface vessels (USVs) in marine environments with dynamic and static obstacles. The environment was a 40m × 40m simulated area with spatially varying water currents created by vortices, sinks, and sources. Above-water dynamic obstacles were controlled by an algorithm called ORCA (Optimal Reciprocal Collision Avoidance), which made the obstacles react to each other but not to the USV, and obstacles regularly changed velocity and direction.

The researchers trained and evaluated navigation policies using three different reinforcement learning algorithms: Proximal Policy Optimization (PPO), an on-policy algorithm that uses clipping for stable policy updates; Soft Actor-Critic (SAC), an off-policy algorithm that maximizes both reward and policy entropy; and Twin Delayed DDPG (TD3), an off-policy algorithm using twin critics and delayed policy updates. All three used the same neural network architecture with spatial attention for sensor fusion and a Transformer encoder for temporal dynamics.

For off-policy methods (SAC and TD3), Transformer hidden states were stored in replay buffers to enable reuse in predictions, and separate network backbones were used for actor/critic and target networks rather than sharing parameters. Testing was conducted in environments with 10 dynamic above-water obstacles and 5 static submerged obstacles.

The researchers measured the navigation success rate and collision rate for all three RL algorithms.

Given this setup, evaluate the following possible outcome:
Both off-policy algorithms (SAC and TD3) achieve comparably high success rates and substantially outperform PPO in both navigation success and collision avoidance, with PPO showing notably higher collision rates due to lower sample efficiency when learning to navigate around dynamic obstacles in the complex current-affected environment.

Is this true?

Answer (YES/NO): NO